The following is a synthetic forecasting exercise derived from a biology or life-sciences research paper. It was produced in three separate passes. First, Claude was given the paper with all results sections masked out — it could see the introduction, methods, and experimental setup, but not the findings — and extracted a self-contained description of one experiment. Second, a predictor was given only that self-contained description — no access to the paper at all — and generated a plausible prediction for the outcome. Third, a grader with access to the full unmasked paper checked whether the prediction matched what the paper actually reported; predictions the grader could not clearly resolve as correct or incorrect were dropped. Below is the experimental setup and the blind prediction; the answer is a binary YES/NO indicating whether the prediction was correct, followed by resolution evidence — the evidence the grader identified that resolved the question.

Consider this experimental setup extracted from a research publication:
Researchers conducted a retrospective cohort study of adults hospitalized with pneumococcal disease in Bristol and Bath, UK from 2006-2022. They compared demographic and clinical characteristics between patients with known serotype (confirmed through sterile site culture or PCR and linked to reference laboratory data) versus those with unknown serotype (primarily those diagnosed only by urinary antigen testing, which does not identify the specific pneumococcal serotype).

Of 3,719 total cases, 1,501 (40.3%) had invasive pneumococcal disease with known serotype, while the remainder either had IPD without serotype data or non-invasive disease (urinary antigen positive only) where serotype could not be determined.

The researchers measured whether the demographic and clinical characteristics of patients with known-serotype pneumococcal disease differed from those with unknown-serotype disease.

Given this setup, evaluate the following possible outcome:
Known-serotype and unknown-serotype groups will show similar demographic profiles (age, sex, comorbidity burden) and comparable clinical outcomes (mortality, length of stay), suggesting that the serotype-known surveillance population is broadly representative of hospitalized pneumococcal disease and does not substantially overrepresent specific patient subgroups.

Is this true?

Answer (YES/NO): YES